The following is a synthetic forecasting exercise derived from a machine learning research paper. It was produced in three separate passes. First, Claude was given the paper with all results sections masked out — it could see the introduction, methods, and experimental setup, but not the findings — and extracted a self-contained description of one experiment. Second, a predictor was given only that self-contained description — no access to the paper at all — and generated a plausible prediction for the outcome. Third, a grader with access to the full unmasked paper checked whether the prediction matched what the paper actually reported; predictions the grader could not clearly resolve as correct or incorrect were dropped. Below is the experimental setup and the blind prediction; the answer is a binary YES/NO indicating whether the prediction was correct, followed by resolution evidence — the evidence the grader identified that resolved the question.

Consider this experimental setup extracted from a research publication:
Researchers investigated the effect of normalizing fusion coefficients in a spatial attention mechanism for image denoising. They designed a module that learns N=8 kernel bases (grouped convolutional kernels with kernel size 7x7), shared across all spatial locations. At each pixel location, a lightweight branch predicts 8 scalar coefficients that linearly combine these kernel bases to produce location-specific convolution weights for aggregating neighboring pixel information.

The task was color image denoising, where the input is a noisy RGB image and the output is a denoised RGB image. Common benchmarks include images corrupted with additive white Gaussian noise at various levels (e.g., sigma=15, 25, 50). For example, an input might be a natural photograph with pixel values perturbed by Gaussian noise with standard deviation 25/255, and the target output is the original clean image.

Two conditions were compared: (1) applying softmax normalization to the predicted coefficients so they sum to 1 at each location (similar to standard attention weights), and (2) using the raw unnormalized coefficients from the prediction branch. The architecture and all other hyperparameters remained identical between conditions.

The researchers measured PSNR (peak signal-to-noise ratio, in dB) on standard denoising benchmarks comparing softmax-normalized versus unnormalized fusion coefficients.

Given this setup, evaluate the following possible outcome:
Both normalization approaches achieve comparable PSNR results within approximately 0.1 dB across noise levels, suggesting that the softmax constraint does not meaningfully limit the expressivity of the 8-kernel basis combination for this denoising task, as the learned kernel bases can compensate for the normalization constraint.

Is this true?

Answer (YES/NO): NO